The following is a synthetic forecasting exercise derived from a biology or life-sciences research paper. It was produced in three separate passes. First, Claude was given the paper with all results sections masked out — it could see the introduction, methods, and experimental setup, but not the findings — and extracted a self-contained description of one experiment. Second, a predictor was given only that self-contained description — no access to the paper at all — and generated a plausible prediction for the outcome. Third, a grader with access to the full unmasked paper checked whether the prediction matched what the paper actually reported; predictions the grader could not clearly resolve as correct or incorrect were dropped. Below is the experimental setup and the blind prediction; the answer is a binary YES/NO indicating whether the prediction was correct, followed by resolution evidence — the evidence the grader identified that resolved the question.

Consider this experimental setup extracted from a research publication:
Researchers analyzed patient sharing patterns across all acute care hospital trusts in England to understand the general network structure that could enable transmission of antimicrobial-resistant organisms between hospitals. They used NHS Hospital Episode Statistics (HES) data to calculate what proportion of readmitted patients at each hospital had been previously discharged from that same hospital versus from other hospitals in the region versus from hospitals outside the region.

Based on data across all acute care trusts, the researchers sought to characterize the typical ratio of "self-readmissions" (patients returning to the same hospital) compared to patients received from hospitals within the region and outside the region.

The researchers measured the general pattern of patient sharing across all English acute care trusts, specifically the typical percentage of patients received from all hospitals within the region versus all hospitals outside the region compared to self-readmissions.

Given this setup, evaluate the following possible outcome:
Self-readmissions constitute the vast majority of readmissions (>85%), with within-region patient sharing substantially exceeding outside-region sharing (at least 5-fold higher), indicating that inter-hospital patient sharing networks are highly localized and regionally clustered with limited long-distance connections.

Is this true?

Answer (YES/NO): NO